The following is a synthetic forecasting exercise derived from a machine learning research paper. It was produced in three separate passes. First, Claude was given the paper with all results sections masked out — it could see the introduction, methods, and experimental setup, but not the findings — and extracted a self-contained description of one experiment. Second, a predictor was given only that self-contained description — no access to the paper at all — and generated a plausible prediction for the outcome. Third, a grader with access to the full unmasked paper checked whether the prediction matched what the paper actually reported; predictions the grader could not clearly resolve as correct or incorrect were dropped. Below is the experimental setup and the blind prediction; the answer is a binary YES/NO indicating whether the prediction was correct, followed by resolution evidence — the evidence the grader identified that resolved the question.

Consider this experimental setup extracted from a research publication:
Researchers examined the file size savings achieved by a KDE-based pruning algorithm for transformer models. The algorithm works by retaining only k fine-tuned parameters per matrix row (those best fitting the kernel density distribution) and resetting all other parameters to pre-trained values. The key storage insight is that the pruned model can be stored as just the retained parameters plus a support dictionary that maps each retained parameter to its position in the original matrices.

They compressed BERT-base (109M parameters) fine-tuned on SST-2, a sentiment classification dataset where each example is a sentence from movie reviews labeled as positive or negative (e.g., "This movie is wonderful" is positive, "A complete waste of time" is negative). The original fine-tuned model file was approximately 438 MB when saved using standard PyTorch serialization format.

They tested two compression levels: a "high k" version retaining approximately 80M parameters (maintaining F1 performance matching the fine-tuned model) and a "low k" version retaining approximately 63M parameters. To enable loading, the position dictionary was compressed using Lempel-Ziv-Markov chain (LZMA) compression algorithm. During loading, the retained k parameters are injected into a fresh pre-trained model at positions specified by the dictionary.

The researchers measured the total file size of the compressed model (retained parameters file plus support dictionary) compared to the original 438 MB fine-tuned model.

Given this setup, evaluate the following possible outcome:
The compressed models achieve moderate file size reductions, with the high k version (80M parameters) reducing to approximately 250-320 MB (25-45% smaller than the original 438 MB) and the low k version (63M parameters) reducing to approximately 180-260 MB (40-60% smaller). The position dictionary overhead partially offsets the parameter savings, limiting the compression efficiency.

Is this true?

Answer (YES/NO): NO